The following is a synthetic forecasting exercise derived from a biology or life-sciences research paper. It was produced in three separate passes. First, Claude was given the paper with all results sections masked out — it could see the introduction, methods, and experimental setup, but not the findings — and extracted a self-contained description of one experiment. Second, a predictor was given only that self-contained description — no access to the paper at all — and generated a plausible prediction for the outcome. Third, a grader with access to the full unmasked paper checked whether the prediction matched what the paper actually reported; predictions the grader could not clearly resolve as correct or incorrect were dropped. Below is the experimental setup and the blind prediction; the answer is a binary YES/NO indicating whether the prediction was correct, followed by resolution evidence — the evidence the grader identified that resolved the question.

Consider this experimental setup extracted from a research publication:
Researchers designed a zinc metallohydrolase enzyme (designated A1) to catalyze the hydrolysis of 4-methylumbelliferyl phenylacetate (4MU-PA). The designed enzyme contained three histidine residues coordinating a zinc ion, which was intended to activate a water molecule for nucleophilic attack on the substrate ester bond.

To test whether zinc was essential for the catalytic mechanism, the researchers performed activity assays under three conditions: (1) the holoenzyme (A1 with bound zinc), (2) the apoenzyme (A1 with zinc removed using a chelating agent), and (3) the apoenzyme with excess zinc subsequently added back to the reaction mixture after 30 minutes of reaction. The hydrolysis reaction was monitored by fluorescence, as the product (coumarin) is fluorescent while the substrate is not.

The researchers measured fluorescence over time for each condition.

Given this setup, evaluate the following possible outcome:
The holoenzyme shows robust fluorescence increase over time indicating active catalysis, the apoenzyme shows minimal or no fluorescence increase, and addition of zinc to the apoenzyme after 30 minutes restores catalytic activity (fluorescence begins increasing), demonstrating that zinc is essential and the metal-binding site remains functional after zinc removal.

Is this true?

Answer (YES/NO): YES